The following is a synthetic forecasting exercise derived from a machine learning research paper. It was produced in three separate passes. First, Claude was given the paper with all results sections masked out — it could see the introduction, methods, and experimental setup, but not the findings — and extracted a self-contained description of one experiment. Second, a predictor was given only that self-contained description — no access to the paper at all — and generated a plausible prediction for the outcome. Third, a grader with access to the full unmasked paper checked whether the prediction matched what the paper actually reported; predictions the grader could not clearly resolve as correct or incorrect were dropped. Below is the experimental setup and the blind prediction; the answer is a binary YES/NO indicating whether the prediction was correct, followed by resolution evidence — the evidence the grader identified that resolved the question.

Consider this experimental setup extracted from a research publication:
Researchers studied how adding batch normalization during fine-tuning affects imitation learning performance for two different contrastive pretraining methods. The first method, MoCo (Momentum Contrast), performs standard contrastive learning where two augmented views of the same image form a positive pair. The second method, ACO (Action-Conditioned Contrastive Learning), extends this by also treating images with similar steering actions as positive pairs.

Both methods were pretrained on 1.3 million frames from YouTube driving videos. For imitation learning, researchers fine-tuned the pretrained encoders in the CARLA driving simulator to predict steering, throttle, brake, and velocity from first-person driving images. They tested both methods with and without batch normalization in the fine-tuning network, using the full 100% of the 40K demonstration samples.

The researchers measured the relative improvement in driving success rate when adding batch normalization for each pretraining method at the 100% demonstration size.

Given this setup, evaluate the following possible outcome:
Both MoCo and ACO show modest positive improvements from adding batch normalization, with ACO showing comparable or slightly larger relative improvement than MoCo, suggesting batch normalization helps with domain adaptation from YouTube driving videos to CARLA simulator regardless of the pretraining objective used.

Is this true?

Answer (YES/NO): NO